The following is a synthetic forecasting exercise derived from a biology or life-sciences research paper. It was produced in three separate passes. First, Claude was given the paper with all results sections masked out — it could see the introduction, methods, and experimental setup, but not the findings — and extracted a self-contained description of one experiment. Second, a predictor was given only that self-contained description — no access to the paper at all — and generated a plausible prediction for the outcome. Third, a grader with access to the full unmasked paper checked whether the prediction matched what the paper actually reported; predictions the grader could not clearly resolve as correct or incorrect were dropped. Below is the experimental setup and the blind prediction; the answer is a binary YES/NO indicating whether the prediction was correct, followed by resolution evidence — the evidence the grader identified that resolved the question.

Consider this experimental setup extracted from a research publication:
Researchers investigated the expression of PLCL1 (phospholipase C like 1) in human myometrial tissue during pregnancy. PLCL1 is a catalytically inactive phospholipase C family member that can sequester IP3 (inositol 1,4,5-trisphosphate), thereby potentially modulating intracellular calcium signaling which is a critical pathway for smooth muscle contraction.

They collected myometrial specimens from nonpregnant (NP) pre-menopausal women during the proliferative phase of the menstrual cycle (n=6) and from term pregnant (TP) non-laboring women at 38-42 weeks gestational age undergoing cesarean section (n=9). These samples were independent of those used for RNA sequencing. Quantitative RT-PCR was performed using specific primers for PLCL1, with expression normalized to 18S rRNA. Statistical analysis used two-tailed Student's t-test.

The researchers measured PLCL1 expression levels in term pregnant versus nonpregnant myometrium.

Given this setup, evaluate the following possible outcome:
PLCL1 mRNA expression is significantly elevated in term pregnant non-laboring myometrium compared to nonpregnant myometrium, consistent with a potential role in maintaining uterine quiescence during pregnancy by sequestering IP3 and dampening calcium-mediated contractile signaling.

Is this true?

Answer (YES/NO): YES